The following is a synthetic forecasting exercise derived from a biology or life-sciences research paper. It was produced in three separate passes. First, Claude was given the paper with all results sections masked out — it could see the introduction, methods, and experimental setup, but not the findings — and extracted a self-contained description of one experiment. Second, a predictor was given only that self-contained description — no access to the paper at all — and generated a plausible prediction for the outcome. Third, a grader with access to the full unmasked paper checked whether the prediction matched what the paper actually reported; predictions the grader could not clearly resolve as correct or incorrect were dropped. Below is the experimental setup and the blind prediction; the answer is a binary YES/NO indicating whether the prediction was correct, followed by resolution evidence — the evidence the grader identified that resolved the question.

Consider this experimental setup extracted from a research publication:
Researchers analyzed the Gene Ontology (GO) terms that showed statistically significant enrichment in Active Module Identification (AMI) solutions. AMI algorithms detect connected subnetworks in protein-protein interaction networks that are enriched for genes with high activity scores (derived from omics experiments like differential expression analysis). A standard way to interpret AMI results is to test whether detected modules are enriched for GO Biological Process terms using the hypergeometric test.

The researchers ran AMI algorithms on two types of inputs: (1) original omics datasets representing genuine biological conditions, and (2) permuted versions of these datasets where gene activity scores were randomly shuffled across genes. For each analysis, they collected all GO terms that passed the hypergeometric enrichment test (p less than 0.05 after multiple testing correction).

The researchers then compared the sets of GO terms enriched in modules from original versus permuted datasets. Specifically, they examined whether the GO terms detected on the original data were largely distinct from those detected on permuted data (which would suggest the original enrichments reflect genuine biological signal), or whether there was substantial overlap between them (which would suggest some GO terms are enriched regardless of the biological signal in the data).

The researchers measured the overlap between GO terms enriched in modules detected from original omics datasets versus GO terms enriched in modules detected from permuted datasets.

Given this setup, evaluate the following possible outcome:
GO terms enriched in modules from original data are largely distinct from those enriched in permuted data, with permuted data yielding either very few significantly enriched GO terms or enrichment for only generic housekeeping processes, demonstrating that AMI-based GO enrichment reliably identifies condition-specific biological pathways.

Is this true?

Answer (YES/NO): NO